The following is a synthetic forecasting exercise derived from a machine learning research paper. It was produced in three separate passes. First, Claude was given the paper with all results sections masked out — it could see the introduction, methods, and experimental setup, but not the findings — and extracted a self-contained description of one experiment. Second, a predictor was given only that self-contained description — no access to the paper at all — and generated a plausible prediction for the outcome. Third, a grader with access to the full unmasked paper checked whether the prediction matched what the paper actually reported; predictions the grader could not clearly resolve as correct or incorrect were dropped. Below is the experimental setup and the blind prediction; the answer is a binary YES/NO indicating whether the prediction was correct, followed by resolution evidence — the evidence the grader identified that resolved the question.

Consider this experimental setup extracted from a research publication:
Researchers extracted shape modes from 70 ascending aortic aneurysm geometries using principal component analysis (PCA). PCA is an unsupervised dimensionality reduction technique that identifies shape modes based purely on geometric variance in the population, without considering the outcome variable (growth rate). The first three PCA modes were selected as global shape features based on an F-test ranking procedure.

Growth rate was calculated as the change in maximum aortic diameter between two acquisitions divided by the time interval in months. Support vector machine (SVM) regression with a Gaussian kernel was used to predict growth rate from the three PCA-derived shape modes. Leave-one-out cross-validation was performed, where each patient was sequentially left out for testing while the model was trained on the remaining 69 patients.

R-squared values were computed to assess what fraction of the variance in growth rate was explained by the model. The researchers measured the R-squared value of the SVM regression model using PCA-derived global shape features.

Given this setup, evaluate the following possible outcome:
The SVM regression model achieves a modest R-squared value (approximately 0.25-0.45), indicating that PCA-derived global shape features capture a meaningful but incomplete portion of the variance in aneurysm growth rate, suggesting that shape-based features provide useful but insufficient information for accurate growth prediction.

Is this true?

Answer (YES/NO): YES